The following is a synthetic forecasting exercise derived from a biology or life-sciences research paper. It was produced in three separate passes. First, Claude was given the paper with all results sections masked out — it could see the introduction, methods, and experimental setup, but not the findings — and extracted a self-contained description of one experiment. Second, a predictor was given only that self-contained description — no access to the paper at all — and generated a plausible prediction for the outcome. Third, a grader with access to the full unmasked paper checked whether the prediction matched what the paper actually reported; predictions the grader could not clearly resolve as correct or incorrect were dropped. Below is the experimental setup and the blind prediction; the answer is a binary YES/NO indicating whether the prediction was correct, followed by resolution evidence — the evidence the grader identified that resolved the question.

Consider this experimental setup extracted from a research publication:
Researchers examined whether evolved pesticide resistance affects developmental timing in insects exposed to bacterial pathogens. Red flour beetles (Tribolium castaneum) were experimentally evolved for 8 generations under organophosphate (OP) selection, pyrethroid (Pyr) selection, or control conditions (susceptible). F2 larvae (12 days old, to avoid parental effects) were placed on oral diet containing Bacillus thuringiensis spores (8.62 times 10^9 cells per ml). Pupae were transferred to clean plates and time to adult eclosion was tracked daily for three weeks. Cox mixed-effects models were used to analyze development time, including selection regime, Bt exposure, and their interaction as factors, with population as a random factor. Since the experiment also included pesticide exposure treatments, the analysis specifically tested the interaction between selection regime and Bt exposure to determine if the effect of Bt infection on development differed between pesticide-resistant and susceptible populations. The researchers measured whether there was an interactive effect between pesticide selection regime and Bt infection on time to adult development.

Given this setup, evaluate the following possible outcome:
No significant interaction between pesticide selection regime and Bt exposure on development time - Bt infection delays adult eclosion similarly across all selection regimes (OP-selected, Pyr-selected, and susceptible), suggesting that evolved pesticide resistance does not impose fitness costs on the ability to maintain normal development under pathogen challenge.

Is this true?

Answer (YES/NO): YES